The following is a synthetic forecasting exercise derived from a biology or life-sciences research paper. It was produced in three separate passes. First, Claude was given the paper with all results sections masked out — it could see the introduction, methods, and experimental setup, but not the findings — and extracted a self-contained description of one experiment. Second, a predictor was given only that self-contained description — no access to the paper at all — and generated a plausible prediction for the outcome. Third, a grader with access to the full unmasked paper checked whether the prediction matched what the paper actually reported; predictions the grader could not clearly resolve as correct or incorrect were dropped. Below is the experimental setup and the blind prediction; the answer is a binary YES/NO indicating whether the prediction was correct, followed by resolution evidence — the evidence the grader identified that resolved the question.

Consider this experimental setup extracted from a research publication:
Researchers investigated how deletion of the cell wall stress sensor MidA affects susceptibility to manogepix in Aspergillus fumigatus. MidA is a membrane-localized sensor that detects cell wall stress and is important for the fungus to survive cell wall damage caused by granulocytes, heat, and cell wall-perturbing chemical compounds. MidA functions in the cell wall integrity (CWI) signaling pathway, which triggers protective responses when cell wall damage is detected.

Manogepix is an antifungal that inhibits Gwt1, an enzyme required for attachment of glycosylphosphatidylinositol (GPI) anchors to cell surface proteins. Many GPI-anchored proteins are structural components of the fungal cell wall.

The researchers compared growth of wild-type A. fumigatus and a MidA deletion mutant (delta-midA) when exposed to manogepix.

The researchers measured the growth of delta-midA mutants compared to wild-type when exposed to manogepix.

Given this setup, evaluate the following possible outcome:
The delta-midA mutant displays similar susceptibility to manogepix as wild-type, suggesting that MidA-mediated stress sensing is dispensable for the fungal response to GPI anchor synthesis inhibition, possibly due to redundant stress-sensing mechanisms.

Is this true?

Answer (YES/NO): NO